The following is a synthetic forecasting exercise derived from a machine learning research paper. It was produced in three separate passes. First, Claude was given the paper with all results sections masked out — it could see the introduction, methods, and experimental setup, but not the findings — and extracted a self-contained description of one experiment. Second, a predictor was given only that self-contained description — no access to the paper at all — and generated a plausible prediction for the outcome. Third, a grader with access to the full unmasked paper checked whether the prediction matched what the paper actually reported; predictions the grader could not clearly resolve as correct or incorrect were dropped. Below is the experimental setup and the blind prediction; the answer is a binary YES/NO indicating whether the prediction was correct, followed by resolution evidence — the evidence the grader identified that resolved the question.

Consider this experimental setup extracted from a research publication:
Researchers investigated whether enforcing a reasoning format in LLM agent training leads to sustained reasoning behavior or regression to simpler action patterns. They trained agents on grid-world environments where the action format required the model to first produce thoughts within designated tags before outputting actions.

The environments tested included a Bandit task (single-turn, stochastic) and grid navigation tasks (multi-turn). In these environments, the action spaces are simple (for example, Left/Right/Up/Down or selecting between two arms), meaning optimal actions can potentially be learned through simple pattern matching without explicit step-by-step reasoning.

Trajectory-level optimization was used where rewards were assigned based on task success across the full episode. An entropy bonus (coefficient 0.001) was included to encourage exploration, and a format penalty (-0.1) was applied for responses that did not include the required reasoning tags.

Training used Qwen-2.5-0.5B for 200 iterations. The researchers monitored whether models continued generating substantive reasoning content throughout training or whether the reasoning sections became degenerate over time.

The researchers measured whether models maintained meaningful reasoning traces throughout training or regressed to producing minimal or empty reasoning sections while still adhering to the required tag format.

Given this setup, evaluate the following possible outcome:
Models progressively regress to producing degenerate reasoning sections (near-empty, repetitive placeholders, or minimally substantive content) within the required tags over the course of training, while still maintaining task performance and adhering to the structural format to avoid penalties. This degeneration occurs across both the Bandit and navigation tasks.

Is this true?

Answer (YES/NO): YES